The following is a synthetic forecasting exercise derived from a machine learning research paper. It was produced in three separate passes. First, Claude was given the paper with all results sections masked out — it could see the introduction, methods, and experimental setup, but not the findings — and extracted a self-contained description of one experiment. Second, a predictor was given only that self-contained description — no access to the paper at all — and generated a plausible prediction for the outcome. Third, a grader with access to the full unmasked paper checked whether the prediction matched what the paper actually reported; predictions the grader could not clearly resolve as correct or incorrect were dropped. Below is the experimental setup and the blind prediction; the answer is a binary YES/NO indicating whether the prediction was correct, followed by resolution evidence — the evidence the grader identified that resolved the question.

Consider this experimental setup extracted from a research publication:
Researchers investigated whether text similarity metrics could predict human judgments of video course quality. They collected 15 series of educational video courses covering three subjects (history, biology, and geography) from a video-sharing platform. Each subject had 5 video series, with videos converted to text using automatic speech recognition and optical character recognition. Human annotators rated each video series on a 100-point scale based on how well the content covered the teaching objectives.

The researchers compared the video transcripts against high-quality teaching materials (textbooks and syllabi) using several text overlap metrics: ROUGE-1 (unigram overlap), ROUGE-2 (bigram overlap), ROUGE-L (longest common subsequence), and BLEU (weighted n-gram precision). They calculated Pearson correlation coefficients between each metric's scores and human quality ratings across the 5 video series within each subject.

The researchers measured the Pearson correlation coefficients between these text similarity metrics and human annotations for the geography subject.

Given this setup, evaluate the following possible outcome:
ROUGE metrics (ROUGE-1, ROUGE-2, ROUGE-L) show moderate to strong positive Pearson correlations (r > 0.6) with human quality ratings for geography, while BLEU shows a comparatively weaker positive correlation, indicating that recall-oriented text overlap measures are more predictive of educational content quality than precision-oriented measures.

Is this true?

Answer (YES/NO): NO